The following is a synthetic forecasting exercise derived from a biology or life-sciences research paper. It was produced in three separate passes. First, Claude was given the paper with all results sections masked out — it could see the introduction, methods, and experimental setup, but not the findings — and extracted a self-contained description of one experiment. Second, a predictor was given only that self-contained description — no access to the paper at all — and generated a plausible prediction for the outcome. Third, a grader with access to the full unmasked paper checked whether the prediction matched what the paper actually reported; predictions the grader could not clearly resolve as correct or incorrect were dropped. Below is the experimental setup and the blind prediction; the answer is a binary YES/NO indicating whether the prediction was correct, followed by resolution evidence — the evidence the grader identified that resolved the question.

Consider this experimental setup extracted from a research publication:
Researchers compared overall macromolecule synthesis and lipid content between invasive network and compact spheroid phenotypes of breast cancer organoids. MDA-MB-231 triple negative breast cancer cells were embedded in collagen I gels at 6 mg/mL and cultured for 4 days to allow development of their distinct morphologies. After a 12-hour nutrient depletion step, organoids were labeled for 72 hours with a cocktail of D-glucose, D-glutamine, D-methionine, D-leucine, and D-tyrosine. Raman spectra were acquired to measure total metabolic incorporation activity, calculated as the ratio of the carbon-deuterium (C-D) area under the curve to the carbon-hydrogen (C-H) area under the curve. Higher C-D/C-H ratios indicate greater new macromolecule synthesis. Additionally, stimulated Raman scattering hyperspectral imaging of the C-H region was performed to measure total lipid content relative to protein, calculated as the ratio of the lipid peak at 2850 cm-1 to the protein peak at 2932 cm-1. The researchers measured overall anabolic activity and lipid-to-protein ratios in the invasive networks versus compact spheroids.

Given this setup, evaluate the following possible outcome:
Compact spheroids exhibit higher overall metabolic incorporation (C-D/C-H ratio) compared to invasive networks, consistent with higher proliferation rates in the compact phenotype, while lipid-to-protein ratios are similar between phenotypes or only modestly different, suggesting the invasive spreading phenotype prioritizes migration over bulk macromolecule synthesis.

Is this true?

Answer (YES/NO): NO